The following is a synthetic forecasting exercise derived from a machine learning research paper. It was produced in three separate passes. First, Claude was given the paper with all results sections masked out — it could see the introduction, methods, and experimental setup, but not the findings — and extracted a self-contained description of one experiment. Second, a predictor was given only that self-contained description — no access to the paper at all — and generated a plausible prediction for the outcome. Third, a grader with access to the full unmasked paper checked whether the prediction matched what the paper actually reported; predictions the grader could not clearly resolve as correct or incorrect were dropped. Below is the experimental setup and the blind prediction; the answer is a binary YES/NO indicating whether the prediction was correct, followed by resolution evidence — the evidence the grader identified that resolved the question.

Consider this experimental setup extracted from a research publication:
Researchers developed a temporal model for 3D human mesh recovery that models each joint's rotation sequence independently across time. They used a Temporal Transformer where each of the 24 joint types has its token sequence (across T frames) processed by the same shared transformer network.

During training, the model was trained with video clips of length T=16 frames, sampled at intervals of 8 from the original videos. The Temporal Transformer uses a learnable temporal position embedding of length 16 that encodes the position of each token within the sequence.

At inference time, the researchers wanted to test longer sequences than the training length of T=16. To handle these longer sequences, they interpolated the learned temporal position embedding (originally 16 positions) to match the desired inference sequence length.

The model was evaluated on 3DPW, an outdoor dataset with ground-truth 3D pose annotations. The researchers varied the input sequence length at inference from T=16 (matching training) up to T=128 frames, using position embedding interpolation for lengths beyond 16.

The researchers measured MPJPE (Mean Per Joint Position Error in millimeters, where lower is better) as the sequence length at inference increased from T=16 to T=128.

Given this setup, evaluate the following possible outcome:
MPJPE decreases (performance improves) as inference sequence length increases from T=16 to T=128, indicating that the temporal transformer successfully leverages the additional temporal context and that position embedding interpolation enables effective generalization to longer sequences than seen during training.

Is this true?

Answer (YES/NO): YES